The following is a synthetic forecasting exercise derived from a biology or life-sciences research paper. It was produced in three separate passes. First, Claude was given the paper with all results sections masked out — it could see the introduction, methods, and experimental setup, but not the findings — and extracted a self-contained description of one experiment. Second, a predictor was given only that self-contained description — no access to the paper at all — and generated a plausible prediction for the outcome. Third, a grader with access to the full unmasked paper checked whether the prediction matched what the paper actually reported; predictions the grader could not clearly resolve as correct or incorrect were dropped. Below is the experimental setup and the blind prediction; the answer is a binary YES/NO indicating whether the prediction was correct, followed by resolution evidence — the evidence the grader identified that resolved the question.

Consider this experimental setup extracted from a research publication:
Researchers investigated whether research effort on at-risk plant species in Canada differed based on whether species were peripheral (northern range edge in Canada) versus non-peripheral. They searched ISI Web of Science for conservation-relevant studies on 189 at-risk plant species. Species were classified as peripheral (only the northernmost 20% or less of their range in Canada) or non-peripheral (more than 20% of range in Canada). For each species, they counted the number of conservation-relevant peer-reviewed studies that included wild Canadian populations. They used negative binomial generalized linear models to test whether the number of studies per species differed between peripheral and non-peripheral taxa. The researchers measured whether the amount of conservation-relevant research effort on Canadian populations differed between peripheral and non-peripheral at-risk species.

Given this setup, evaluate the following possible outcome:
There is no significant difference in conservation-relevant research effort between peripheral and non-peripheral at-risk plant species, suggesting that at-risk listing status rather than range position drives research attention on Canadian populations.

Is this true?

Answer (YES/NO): NO